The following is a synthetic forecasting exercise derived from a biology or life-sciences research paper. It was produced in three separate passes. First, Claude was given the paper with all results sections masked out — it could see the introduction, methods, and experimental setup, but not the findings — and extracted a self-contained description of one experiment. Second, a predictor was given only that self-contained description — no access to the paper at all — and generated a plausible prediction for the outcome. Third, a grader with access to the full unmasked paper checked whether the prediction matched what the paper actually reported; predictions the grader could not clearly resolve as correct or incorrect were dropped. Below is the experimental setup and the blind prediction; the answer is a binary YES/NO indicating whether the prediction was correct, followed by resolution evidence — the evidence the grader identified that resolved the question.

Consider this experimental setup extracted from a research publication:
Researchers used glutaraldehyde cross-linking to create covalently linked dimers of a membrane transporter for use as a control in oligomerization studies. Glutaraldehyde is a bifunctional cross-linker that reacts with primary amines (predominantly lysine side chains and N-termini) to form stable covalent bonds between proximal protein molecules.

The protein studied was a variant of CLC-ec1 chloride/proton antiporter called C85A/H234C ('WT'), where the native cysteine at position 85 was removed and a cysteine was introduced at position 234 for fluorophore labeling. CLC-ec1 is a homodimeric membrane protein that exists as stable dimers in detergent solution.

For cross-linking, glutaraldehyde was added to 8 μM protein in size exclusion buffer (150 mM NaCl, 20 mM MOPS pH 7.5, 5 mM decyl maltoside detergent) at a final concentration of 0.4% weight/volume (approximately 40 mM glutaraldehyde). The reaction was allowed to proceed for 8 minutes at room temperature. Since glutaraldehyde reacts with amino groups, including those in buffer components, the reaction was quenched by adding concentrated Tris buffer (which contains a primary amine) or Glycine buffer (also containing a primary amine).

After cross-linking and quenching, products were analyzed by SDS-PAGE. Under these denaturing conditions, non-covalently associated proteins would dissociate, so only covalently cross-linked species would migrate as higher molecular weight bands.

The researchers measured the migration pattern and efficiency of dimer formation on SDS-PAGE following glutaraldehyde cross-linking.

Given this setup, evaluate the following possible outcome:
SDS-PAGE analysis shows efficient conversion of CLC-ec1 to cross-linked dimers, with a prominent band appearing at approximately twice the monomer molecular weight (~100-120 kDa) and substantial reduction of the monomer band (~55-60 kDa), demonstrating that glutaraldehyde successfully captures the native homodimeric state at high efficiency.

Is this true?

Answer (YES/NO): YES